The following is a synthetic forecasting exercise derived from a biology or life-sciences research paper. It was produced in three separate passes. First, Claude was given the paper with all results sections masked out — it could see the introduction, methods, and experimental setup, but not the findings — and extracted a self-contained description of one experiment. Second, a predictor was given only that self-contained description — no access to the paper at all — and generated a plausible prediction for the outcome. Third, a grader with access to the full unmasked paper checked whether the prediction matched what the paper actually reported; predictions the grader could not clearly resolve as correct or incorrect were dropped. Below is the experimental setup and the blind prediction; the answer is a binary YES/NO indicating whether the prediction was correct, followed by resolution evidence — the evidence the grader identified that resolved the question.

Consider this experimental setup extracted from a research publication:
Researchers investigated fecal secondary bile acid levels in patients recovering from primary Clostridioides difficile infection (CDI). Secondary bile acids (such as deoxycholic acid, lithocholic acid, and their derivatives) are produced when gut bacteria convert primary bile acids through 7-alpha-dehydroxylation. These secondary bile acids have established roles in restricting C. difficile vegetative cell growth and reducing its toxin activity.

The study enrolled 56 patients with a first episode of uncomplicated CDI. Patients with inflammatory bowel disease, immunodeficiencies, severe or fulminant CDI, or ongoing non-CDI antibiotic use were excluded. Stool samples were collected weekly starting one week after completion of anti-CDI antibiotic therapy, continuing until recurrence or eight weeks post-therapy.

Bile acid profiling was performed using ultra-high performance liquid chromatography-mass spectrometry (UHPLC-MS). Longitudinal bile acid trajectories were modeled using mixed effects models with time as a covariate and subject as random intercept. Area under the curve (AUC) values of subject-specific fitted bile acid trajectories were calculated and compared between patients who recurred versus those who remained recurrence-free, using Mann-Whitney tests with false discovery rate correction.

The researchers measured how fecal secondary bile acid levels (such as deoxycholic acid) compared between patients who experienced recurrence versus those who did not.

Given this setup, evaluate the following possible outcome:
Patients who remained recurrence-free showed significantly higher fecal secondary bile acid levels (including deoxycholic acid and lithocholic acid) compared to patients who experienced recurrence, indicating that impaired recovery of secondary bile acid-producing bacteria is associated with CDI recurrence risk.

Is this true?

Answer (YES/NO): YES